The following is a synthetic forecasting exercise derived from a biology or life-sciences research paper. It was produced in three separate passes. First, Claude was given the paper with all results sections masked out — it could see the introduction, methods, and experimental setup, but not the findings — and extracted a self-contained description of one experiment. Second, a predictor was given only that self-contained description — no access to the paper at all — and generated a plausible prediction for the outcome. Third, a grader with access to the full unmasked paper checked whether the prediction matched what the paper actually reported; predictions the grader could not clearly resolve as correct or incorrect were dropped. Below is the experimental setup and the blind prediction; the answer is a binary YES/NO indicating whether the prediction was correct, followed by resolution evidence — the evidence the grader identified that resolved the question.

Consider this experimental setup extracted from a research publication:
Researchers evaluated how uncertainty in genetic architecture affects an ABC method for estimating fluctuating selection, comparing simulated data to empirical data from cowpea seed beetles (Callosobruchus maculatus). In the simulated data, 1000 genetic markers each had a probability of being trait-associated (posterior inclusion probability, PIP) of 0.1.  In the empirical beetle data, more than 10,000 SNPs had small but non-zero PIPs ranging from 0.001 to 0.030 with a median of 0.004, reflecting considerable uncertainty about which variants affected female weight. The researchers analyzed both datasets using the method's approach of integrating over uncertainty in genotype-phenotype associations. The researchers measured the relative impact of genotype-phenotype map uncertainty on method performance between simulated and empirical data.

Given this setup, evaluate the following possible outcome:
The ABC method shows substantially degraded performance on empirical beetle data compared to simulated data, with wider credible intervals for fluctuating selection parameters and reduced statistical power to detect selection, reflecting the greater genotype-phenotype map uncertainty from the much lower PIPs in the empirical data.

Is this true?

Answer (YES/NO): YES